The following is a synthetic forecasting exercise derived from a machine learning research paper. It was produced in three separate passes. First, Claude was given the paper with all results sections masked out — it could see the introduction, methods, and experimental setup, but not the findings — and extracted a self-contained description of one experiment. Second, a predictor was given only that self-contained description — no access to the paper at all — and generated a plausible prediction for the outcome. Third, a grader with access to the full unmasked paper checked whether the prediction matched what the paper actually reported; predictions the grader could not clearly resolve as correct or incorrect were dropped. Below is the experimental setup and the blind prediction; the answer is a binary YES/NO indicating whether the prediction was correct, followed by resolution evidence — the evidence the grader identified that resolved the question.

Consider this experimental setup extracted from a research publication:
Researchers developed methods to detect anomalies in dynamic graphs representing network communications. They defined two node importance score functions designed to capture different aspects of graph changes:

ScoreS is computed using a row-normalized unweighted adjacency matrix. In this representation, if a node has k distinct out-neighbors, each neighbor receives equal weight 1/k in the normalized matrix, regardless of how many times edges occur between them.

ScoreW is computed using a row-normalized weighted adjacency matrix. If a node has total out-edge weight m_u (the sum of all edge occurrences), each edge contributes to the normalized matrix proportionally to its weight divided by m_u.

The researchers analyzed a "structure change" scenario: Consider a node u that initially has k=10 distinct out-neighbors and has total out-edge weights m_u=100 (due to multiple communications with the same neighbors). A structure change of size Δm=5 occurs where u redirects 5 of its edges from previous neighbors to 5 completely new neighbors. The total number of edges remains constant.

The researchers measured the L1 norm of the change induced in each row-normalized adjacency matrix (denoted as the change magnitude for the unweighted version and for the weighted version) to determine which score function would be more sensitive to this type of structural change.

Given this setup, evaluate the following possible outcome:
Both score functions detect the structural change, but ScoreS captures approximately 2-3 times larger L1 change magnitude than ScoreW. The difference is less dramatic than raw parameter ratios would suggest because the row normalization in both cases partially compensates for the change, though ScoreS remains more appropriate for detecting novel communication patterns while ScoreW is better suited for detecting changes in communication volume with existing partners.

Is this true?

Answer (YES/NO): NO